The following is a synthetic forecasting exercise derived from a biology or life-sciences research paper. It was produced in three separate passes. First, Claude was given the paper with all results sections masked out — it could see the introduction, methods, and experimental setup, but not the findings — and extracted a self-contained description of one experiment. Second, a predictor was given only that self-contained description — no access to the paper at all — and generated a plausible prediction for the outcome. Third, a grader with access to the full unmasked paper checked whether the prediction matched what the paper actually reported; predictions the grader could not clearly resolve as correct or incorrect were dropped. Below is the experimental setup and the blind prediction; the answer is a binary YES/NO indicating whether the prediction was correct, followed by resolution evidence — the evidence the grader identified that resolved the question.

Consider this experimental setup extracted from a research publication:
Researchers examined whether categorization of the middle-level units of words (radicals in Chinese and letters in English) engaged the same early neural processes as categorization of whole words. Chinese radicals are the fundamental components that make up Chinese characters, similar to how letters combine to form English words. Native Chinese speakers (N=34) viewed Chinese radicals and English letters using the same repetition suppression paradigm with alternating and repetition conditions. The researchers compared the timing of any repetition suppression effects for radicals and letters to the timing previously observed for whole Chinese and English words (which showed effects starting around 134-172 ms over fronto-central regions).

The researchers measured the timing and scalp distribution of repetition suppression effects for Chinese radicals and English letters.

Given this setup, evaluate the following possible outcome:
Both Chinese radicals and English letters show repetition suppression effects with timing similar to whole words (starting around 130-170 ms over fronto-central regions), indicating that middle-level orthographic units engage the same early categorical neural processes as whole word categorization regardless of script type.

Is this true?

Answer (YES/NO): NO